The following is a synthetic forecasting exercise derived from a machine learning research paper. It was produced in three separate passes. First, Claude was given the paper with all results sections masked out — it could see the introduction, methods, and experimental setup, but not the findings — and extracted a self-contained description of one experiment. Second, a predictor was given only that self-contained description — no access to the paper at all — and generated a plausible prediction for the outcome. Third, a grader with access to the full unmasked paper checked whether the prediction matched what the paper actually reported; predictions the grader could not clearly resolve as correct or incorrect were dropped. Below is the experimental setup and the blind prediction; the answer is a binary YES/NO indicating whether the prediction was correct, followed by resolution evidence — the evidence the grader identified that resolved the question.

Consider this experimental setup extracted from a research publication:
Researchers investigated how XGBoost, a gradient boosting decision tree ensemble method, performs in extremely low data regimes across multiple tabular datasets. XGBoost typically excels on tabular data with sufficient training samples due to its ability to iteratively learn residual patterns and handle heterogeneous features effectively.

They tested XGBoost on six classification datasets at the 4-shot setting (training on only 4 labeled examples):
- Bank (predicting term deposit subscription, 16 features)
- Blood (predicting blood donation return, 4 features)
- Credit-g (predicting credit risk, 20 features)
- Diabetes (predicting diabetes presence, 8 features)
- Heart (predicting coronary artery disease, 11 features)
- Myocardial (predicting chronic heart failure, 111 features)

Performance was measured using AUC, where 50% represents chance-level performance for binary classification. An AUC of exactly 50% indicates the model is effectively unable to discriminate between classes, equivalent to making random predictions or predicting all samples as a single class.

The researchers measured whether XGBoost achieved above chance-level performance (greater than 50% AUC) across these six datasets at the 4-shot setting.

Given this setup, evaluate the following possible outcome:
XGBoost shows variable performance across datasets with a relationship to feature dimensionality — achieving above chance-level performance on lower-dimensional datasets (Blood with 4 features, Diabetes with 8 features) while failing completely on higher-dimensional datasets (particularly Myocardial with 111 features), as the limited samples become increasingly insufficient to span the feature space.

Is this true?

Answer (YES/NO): NO